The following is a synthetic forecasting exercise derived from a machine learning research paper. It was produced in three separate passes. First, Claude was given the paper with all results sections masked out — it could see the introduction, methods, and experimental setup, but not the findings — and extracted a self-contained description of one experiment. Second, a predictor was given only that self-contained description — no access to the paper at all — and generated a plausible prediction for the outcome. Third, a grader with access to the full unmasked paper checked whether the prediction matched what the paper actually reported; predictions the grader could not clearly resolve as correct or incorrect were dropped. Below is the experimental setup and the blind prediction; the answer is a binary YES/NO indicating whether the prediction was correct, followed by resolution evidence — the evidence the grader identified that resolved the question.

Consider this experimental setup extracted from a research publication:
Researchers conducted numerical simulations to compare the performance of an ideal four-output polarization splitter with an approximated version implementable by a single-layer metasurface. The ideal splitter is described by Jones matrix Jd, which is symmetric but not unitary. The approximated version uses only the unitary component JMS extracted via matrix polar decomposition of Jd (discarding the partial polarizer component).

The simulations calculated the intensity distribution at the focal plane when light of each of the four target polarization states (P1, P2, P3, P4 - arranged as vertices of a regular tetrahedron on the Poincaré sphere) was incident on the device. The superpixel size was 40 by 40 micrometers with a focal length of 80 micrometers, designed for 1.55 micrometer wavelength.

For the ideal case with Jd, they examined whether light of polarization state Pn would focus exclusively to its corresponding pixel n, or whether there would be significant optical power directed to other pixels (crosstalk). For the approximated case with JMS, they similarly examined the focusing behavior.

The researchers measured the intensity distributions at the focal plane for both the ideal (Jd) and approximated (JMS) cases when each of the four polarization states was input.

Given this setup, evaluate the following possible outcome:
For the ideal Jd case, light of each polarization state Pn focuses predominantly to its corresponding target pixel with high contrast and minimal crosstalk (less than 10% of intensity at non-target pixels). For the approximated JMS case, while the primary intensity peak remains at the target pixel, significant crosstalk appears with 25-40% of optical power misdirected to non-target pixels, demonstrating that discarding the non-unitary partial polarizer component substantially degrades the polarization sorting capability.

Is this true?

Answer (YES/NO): NO